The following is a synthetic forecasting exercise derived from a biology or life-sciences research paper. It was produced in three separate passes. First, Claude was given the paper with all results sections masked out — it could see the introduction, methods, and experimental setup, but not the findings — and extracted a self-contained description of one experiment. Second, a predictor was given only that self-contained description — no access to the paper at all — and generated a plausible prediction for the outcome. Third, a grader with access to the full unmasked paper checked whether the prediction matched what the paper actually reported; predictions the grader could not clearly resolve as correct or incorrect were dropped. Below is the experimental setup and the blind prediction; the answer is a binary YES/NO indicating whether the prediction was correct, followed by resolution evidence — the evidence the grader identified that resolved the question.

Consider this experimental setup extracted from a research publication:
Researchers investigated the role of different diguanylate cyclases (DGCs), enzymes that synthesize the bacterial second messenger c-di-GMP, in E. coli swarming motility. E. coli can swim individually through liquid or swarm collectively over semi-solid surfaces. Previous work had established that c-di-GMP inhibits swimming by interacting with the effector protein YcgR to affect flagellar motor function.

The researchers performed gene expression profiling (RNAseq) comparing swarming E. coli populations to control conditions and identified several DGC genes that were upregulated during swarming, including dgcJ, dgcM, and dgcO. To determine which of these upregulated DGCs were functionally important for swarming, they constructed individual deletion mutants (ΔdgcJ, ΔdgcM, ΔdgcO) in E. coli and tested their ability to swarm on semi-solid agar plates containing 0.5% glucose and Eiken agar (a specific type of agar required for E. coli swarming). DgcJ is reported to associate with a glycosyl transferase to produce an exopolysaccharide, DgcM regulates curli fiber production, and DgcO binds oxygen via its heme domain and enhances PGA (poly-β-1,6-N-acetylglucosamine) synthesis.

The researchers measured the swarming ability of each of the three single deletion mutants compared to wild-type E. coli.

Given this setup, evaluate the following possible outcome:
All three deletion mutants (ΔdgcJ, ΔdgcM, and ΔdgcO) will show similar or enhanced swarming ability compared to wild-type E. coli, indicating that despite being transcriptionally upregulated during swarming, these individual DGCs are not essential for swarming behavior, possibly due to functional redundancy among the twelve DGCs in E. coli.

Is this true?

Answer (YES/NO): NO